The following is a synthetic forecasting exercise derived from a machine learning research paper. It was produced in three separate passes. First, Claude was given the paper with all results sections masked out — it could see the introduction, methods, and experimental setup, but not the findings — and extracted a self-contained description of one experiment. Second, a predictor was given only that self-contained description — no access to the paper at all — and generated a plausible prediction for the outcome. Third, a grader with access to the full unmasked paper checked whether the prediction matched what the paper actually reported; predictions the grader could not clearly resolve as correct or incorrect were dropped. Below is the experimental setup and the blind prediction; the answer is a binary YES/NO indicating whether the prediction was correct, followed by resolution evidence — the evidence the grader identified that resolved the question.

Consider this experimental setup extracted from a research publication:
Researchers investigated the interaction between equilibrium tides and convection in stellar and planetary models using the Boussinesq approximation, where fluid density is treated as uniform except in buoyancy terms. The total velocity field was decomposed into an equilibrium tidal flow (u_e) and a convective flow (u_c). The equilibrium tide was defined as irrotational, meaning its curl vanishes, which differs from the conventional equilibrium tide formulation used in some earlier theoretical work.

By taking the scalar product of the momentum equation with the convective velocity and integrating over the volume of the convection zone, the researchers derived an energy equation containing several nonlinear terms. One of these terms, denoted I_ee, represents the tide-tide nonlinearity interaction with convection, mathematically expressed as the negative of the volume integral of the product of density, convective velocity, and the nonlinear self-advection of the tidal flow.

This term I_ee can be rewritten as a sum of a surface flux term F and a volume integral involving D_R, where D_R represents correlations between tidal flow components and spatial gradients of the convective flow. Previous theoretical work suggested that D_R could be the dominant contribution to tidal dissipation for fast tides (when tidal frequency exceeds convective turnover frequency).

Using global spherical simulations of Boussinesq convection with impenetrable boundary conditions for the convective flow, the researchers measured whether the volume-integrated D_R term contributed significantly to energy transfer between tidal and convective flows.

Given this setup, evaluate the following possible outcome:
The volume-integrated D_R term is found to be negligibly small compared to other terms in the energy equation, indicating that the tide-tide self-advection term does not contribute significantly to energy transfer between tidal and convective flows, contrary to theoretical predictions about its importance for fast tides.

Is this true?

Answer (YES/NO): YES